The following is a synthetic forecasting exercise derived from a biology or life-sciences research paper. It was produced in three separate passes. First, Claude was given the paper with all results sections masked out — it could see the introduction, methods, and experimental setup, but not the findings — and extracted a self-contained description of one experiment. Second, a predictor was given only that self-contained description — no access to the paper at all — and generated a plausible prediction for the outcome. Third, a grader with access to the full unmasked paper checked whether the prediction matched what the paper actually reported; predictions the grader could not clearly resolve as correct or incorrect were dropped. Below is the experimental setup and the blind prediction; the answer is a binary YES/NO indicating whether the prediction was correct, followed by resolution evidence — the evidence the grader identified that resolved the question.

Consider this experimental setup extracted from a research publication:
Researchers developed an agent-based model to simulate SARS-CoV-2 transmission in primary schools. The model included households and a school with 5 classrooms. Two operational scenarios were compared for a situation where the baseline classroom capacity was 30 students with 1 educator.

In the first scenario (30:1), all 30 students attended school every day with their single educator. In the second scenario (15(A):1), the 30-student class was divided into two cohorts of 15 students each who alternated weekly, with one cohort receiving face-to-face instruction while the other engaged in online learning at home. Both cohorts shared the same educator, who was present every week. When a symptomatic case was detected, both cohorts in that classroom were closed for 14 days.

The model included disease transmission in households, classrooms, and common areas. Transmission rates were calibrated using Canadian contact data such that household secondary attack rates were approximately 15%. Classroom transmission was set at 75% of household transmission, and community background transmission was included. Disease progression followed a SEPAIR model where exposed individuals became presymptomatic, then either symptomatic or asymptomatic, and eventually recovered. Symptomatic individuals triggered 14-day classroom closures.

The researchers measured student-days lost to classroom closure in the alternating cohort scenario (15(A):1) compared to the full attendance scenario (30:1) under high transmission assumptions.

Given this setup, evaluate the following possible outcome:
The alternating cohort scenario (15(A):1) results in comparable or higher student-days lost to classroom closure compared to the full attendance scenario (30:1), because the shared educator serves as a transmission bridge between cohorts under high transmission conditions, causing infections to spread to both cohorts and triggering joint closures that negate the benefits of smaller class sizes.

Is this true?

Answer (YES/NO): NO